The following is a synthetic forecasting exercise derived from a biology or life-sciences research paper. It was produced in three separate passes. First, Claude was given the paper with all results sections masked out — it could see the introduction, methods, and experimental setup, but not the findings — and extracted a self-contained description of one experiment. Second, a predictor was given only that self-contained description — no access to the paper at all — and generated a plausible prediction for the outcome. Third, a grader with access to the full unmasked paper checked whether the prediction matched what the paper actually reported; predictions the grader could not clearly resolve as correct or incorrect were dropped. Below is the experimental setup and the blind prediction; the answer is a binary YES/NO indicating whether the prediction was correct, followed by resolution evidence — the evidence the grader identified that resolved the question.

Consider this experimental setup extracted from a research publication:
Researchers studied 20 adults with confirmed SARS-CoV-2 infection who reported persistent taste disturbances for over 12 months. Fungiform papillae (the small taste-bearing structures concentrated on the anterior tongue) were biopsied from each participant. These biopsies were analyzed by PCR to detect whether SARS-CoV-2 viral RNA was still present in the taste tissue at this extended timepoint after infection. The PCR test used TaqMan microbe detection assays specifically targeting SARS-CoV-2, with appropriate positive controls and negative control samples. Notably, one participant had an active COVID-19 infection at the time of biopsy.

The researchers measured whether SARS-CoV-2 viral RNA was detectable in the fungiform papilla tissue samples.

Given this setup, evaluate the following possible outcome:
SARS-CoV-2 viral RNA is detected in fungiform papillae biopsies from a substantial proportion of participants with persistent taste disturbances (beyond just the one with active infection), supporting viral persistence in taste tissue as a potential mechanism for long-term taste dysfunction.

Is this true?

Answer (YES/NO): NO